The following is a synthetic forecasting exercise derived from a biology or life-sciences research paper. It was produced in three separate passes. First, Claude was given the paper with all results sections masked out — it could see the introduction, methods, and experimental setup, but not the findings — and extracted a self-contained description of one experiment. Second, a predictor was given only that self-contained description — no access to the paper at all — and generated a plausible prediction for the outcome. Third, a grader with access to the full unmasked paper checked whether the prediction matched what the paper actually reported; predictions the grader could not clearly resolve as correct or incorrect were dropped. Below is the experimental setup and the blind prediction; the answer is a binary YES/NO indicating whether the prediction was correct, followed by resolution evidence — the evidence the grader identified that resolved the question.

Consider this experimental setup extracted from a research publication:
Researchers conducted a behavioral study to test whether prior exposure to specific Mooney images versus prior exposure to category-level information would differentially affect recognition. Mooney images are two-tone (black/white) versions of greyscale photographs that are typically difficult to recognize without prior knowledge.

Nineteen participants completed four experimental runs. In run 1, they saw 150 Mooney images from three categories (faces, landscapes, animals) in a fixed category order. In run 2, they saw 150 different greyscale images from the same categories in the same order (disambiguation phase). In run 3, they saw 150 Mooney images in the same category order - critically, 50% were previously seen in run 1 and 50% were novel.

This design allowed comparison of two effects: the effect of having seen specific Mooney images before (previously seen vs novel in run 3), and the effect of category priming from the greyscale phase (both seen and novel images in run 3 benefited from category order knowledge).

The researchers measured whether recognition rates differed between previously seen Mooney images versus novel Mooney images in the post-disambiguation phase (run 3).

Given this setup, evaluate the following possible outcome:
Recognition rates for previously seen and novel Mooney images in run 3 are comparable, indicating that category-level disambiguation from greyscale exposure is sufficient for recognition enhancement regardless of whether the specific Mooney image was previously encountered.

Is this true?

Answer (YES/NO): YES